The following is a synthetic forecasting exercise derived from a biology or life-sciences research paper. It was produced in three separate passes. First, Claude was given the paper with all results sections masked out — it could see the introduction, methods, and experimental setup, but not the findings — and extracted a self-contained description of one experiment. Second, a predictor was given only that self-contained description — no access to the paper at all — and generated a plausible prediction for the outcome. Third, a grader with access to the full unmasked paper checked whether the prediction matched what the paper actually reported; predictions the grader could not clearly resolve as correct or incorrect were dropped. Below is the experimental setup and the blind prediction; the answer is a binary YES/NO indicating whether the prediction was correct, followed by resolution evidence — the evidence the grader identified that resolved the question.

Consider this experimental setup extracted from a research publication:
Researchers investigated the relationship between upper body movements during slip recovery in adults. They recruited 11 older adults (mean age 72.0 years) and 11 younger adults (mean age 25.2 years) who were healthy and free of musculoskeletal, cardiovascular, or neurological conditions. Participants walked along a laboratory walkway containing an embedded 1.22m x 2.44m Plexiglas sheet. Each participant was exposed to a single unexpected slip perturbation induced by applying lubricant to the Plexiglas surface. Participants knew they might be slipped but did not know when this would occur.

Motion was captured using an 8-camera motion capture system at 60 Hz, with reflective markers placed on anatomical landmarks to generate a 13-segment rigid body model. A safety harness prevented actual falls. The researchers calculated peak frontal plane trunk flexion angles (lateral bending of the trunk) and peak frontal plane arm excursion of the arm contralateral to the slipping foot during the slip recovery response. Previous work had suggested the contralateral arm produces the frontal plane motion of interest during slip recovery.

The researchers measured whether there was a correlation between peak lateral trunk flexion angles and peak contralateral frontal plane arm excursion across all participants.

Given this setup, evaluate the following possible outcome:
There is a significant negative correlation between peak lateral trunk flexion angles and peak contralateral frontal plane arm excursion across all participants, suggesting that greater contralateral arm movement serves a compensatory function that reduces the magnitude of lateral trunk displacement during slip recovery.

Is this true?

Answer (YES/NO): NO